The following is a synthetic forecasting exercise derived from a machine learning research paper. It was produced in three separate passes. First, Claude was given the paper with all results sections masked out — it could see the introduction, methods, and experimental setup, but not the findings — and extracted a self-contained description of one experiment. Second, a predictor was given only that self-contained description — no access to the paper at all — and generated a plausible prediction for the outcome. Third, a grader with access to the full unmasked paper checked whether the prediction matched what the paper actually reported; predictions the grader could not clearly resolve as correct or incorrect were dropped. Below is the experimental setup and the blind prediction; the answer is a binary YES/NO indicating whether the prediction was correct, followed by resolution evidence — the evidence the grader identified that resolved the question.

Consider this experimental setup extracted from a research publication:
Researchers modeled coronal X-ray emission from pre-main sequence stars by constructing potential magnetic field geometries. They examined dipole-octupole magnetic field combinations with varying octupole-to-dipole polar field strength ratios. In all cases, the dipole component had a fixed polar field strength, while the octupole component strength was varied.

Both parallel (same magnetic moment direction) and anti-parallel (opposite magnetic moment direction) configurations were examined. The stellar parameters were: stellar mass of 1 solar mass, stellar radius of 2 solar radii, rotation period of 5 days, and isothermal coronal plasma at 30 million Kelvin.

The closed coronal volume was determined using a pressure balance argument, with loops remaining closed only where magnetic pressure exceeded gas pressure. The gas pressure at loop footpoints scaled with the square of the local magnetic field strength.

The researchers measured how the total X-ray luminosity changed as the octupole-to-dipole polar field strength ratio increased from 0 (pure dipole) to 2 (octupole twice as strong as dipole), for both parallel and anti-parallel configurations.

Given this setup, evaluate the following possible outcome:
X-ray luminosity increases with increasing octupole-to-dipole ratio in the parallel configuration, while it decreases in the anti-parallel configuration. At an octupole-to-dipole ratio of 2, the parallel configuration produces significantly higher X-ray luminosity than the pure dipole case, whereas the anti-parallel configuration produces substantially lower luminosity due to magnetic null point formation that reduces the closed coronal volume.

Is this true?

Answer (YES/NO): NO